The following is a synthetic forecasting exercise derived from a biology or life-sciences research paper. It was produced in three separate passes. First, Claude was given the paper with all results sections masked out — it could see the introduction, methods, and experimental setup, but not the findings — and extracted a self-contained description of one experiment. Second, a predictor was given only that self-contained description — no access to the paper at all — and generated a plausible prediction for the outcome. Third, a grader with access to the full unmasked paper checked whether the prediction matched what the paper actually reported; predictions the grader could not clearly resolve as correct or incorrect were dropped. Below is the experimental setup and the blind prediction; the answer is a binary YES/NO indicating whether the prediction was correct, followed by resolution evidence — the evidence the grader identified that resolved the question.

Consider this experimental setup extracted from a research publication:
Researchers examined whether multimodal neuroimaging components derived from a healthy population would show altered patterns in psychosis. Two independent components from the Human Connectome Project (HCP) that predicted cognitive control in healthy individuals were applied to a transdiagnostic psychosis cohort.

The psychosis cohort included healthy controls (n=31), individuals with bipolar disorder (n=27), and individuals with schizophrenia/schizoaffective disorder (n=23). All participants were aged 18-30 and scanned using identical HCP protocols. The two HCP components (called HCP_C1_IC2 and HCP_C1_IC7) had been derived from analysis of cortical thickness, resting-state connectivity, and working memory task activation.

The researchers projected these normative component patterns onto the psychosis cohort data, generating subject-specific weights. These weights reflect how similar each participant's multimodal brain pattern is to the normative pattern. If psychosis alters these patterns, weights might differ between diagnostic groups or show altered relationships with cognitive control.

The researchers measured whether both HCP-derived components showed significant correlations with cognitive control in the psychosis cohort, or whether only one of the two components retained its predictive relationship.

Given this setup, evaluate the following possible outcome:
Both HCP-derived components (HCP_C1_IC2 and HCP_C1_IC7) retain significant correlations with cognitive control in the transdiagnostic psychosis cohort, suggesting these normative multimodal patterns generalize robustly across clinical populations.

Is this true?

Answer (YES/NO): NO